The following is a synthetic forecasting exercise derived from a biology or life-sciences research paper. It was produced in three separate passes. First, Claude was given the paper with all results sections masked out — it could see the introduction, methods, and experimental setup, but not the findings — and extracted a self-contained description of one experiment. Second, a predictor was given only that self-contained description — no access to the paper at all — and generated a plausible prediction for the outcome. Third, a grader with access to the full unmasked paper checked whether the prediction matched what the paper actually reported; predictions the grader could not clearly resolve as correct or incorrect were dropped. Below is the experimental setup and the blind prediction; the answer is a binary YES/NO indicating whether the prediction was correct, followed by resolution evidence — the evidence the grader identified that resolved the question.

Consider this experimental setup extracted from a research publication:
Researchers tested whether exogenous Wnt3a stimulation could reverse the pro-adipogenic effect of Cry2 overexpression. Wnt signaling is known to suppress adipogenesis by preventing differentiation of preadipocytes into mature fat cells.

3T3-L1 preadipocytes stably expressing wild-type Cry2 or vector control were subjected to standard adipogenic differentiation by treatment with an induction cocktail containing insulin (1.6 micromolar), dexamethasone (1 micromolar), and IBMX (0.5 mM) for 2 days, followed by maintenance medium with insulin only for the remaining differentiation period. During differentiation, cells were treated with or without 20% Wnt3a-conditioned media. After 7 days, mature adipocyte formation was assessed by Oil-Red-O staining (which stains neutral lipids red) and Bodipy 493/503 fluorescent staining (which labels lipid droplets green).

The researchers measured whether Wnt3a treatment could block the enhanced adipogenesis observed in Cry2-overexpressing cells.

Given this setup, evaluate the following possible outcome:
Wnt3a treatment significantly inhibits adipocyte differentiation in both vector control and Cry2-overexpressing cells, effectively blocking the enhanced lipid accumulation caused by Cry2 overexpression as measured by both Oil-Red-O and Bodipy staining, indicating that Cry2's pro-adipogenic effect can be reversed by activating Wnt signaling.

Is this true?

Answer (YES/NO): YES